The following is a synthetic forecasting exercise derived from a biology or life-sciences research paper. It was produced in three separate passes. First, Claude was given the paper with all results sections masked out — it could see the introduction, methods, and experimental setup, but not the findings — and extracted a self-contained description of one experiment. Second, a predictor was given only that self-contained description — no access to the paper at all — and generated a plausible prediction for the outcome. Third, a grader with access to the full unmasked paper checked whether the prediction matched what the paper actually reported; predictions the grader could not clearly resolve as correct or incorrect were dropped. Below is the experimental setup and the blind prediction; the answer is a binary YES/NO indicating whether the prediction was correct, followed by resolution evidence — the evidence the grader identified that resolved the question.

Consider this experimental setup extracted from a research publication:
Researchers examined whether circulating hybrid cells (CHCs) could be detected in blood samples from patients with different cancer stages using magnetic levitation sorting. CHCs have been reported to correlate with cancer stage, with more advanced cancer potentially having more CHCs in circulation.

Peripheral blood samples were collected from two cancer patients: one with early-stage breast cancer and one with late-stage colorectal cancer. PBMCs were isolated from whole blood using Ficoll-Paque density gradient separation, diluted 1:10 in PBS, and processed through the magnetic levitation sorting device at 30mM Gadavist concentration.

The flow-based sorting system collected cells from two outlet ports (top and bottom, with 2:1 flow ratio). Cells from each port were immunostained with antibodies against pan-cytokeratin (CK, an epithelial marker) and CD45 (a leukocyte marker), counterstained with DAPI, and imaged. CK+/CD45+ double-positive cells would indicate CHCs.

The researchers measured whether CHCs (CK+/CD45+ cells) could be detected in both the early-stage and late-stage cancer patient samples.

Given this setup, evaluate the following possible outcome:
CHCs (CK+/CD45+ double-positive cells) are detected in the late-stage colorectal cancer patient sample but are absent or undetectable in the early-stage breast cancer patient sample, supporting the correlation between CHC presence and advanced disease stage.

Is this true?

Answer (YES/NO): NO